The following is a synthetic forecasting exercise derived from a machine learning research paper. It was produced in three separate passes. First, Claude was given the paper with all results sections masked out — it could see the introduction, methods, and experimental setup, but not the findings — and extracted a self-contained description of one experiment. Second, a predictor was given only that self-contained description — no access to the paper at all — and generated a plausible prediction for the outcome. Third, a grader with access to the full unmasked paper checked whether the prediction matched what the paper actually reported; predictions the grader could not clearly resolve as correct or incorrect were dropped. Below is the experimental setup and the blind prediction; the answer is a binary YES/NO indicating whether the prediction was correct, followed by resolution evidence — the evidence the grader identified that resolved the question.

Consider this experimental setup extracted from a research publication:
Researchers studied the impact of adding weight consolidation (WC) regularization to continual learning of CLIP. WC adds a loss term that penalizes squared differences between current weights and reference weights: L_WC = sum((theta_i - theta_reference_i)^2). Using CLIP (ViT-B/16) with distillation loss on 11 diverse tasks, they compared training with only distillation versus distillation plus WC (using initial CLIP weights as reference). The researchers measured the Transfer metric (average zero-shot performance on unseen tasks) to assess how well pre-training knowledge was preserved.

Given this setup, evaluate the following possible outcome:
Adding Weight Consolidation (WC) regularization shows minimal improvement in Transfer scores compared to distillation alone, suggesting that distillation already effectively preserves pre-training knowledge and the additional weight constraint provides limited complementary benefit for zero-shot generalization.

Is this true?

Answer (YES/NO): NO